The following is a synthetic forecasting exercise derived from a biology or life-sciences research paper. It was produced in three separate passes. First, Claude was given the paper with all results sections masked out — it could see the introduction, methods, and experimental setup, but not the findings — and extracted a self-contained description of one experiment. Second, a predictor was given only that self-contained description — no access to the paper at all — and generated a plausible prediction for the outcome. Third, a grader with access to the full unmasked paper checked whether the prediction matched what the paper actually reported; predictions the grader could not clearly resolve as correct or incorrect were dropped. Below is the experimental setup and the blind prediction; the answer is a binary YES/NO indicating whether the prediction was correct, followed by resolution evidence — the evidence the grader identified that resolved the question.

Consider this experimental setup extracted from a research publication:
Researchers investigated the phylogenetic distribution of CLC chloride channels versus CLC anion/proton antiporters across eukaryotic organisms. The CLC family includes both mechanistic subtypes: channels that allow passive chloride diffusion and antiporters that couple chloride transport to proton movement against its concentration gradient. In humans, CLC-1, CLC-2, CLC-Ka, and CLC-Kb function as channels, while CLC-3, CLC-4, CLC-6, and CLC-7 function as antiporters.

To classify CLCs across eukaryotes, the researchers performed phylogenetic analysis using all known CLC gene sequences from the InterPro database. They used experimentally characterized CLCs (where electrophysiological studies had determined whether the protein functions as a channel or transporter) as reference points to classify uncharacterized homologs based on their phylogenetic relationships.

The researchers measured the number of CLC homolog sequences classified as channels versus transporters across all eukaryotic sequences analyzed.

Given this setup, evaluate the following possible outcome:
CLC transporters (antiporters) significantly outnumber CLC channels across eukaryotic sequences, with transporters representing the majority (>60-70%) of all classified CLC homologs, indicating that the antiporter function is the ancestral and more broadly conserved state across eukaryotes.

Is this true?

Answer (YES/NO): YES